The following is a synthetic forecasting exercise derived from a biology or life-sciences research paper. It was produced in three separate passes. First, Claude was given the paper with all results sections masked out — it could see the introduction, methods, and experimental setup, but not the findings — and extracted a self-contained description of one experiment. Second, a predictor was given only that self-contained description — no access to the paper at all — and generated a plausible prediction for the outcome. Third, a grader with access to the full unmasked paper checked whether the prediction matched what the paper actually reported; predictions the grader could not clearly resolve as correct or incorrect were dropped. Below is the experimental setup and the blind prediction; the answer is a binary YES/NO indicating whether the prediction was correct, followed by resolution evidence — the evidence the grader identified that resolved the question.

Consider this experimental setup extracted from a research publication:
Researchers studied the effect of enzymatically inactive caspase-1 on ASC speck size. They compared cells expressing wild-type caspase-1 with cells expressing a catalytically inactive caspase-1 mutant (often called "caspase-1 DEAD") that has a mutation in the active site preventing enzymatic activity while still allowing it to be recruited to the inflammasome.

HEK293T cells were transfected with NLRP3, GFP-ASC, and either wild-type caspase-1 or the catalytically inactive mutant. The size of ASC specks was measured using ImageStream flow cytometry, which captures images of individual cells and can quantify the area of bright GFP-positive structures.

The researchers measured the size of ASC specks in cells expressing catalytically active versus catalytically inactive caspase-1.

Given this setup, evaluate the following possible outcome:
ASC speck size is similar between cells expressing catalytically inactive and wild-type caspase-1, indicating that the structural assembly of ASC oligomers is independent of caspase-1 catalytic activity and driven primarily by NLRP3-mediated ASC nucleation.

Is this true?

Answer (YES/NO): NO